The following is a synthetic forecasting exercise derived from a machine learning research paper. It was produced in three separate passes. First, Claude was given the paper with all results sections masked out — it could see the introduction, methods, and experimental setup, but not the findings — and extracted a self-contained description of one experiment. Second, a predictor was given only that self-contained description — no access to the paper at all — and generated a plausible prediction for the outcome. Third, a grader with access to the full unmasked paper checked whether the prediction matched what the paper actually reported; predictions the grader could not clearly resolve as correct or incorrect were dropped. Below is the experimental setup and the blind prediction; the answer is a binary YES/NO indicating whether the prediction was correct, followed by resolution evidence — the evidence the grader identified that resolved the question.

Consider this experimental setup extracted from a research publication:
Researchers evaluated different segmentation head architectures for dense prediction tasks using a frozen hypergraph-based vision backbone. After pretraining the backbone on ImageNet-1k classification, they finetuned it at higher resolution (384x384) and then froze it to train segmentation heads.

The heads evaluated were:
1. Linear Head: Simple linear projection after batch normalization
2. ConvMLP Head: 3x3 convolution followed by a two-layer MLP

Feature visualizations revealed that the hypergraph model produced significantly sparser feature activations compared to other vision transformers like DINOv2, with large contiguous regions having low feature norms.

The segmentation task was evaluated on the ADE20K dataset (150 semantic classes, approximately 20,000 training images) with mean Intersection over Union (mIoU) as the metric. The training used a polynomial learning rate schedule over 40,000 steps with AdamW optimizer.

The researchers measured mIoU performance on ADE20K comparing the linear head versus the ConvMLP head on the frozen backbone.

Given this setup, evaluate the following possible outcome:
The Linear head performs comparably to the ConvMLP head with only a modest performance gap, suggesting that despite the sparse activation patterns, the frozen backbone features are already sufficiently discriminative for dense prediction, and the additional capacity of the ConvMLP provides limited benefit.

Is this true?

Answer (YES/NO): NO